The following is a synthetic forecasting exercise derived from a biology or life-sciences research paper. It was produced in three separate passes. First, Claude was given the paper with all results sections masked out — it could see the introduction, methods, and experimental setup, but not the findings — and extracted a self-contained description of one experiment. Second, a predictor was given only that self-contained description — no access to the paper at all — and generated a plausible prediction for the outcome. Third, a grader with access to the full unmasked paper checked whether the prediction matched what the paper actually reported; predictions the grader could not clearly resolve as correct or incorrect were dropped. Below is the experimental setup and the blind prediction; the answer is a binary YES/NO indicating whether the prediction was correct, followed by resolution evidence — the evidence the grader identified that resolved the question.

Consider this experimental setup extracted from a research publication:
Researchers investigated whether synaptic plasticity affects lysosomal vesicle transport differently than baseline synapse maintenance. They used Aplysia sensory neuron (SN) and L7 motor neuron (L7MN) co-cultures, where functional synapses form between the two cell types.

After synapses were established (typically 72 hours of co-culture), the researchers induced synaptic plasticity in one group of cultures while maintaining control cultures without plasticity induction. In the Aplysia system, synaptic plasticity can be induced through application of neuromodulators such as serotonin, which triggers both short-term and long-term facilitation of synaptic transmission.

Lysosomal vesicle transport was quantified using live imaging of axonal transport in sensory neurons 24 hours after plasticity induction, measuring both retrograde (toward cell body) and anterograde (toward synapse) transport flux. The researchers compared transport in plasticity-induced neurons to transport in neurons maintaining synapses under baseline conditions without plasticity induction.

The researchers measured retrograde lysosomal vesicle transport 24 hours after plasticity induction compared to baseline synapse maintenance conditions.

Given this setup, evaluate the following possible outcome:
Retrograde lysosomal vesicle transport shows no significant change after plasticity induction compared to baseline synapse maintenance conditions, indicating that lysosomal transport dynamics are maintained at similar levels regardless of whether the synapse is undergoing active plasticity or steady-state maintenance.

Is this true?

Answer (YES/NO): NO